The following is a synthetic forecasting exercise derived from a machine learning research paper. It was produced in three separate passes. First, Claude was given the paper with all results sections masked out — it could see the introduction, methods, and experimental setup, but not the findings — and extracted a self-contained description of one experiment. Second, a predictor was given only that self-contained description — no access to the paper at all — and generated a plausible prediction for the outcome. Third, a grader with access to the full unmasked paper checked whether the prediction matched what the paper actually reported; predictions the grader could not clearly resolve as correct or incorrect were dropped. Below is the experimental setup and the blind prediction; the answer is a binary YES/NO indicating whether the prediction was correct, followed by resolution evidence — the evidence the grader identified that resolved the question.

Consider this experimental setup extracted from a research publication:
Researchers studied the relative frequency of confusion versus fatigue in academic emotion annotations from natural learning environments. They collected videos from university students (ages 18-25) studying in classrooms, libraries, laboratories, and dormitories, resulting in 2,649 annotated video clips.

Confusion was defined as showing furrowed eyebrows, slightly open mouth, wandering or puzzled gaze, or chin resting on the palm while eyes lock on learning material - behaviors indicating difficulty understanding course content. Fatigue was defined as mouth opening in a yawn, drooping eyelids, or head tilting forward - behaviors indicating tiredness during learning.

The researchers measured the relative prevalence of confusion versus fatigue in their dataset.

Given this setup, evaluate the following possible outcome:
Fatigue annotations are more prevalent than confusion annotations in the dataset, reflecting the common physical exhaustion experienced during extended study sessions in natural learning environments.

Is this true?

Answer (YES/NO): YES